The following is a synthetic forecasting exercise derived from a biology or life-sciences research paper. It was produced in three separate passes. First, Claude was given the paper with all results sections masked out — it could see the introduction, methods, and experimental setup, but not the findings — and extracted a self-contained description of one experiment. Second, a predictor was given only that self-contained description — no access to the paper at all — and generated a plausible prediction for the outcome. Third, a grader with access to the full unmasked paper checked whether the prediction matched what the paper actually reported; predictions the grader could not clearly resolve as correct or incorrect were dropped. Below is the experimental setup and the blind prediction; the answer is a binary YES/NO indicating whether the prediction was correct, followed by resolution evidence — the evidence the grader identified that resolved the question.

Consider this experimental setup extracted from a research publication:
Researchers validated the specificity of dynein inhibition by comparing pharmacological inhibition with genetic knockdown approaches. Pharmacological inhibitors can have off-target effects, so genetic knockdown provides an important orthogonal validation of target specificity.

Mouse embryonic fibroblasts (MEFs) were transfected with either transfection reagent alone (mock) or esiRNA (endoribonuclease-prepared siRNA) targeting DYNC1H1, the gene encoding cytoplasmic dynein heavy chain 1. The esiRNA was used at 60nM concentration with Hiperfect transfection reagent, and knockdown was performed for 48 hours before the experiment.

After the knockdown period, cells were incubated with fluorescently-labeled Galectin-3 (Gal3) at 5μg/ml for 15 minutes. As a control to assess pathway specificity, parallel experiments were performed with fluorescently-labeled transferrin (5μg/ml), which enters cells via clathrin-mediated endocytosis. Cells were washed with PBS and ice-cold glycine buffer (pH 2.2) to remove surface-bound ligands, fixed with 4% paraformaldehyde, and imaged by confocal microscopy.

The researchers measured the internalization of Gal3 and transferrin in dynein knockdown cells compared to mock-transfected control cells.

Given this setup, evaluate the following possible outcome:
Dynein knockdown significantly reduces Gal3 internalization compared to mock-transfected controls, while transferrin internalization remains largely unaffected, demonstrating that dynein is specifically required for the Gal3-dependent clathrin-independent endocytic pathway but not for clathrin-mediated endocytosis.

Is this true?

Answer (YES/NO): YES